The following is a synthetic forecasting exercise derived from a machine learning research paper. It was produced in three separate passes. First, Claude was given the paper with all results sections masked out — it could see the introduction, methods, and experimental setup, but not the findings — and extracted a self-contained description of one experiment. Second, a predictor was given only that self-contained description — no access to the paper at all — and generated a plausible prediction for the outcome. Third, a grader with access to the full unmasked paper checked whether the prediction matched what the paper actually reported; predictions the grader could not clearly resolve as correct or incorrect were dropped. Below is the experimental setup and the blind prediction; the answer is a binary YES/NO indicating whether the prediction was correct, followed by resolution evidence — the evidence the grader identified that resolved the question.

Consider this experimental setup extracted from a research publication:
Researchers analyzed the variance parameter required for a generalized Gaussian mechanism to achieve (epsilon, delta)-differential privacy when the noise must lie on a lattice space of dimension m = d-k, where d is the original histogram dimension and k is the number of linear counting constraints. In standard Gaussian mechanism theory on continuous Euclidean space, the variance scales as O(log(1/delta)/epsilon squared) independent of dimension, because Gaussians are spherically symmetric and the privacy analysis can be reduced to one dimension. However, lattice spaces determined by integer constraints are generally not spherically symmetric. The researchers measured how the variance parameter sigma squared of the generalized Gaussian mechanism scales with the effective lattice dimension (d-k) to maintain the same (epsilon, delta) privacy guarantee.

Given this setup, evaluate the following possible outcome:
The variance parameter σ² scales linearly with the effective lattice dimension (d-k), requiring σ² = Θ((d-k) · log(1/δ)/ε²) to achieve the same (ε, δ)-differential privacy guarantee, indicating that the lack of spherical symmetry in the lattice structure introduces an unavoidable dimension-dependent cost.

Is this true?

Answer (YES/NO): NO